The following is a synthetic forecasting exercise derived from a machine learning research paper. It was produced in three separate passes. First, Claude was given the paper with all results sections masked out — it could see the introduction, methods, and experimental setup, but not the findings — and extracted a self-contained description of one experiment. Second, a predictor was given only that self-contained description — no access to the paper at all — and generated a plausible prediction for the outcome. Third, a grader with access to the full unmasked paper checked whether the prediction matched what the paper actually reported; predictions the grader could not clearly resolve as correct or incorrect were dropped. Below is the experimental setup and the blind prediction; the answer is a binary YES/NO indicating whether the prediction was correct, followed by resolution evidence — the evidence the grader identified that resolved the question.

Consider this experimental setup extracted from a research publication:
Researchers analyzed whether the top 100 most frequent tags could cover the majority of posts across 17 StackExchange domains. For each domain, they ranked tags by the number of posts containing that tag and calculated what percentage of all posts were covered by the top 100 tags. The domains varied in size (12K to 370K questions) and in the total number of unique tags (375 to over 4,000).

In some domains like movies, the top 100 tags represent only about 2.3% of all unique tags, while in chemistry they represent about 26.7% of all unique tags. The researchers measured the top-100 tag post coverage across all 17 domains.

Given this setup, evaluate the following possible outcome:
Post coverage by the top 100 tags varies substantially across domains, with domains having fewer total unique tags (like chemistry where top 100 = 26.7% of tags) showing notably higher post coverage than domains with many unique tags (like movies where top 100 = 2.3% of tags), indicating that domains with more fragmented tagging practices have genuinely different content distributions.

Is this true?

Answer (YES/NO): NO